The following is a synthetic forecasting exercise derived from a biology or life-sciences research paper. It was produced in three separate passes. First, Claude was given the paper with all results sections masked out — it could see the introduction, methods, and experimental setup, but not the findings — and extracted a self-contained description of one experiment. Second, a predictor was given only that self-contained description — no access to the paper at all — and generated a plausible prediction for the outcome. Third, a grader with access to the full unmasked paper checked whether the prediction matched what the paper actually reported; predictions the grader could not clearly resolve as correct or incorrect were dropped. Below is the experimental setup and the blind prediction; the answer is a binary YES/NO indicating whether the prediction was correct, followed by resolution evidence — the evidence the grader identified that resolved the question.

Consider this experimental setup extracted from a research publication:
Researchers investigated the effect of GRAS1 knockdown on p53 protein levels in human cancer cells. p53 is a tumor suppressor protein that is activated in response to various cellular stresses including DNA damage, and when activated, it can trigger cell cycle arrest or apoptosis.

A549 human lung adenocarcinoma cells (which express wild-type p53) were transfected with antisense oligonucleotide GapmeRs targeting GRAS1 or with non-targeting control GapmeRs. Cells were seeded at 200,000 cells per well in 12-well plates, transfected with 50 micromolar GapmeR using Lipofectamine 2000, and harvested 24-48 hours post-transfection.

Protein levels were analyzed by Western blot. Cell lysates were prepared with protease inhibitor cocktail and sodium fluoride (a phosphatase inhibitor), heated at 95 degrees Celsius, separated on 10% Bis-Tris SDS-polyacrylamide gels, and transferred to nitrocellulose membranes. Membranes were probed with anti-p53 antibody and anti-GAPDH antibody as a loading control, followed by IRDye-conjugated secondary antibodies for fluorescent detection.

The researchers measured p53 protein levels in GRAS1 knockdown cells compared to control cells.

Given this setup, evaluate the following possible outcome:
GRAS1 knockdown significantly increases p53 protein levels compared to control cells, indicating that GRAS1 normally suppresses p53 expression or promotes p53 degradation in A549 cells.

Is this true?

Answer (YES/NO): NO